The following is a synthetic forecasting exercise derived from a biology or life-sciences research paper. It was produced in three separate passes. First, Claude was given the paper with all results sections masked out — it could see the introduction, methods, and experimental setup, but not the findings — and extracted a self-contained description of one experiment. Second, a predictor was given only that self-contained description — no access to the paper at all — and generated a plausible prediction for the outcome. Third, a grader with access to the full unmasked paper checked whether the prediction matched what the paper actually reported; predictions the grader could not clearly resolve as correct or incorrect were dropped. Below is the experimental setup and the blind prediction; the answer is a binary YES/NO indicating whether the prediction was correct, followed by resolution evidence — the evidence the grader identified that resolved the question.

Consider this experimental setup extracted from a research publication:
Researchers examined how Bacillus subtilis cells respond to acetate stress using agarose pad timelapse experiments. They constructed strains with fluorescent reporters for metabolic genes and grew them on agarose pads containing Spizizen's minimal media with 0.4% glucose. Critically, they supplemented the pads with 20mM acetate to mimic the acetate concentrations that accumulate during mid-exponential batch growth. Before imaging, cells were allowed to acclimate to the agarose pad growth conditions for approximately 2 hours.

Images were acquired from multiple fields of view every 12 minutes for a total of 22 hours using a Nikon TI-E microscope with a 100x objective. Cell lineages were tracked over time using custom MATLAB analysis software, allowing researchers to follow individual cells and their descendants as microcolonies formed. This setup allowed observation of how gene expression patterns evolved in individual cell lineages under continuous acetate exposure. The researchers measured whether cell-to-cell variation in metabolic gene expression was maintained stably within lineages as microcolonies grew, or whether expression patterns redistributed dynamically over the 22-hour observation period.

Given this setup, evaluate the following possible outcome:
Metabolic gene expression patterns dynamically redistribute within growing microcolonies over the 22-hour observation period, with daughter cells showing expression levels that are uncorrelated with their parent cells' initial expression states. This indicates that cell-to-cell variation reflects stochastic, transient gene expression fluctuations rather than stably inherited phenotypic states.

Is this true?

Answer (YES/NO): NO